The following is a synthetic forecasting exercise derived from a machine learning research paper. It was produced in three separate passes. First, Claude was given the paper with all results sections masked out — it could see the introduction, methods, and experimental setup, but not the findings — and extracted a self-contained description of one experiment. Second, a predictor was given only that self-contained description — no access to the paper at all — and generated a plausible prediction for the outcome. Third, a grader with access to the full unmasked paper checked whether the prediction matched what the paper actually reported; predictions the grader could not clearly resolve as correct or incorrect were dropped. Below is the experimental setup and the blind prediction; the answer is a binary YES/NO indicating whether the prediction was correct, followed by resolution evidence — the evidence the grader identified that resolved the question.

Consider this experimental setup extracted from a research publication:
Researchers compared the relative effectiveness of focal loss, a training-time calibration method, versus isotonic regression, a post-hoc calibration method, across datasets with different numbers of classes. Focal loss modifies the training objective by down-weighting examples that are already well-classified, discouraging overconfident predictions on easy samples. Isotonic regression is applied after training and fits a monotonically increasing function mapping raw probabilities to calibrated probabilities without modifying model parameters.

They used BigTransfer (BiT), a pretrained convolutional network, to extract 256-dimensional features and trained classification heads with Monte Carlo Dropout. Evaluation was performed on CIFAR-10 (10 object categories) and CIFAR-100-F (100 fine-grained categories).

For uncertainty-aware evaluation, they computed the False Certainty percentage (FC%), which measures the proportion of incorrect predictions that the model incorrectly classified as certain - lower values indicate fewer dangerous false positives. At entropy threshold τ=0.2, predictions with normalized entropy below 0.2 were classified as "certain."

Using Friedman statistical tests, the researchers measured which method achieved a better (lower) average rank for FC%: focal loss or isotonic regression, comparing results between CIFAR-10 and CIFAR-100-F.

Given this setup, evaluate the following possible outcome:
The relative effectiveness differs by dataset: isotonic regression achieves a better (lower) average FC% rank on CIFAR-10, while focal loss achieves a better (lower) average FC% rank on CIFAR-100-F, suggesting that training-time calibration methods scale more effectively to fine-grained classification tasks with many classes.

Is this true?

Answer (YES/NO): YES